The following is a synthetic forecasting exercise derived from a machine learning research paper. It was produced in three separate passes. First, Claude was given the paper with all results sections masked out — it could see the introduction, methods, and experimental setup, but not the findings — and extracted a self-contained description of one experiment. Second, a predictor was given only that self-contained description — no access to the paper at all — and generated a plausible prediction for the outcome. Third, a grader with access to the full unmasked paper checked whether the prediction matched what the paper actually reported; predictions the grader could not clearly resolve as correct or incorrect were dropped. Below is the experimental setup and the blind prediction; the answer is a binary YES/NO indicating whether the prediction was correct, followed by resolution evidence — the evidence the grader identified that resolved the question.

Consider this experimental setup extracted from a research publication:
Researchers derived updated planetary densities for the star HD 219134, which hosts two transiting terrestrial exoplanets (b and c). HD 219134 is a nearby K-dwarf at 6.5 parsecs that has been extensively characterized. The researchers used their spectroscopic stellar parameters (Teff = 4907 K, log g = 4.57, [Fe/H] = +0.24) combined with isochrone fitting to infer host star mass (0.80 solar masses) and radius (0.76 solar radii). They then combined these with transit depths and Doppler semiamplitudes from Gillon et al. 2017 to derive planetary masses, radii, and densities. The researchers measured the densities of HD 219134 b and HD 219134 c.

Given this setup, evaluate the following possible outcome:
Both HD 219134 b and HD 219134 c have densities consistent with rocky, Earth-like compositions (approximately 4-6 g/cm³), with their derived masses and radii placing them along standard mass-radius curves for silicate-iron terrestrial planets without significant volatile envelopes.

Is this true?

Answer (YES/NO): NO